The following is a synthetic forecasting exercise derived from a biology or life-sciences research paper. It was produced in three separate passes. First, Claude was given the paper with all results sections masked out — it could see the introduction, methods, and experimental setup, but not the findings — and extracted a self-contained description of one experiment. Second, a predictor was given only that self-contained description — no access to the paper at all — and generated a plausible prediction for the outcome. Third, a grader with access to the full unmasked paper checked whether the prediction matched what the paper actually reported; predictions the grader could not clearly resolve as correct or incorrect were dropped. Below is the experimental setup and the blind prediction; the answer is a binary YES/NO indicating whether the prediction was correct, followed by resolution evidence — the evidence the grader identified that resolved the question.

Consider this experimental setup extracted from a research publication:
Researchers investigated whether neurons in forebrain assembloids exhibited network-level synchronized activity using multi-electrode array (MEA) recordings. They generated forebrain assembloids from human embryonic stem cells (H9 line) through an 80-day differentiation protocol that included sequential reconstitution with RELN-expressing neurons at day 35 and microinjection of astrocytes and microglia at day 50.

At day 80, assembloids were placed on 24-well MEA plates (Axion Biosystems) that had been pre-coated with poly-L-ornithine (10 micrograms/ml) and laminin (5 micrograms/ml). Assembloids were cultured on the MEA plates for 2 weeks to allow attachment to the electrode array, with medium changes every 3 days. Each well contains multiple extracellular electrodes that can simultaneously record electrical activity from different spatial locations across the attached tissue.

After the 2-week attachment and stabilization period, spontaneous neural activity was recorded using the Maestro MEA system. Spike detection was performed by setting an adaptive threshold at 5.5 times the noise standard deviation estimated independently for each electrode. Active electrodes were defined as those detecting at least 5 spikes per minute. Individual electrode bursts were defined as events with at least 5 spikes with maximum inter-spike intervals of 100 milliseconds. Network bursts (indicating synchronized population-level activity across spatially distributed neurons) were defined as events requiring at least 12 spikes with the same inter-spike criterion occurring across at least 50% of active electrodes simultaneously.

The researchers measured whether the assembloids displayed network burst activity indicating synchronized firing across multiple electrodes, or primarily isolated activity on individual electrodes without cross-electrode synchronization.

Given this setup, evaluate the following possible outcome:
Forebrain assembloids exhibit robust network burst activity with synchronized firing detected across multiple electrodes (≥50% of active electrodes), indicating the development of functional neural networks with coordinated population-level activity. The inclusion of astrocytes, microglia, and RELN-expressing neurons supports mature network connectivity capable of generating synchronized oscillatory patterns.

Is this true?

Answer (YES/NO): YES